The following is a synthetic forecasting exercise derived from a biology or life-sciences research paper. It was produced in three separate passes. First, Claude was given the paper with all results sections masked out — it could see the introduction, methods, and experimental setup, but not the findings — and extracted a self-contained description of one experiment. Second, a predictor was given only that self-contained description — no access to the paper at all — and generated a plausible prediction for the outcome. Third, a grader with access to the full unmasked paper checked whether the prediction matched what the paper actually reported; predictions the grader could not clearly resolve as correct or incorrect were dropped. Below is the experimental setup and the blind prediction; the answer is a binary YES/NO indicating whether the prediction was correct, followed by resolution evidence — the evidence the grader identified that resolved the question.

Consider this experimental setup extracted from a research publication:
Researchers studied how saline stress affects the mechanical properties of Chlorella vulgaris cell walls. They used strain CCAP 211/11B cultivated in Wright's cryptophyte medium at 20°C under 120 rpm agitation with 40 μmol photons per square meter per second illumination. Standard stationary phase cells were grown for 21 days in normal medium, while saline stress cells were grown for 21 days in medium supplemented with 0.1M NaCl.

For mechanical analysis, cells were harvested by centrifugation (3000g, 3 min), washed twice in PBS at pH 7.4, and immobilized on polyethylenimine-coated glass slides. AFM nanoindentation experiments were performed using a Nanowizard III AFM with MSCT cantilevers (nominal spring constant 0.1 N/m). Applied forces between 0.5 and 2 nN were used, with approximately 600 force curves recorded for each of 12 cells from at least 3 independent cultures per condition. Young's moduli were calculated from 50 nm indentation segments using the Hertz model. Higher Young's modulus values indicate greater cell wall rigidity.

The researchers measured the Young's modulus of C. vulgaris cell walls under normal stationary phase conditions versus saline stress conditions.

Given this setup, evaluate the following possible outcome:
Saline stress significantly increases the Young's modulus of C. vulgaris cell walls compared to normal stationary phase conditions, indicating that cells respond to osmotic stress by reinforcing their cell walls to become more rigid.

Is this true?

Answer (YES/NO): NO